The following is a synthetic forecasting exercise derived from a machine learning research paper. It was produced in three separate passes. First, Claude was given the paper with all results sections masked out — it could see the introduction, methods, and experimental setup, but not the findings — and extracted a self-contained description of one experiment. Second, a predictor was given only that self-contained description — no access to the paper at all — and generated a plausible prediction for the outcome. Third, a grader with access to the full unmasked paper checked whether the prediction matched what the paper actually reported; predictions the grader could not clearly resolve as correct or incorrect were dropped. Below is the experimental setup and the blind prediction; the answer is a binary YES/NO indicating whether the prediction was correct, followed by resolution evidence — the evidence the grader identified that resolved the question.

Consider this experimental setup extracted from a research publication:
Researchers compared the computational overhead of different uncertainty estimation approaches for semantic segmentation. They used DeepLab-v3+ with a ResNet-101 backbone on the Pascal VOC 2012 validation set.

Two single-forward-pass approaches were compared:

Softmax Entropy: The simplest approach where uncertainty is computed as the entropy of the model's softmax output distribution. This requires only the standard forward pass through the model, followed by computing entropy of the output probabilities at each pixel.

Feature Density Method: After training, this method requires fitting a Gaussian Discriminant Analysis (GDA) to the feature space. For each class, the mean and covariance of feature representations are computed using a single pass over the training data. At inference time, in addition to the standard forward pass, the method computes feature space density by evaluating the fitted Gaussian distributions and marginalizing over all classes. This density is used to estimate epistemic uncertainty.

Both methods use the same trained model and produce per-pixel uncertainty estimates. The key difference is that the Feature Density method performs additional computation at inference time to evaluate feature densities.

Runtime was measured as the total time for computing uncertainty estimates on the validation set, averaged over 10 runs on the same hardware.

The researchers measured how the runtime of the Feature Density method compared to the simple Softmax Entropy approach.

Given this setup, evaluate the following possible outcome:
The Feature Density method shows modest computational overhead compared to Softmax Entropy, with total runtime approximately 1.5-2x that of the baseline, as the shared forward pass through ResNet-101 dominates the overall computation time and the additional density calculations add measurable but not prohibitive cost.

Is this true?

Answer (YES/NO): NO